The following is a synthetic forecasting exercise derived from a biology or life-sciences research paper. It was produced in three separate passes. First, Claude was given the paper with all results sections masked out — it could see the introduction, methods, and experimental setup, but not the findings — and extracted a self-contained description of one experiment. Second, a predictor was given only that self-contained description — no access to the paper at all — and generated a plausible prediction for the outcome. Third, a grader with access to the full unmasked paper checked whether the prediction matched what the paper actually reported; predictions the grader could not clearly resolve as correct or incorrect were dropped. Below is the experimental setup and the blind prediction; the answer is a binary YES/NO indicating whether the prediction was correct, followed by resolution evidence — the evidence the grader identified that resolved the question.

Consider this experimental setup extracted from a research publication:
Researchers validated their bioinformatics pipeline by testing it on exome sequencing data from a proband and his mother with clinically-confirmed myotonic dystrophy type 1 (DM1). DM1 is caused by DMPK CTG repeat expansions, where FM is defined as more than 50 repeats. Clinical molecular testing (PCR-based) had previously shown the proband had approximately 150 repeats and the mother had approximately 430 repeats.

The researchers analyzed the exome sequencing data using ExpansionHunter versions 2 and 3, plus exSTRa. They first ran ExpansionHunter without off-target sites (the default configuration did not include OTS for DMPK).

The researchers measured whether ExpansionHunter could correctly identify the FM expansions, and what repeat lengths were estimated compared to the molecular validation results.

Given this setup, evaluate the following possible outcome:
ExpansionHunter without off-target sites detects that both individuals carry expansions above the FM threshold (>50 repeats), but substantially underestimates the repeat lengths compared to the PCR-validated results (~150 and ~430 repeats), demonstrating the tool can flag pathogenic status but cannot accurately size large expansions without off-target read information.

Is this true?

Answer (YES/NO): YES